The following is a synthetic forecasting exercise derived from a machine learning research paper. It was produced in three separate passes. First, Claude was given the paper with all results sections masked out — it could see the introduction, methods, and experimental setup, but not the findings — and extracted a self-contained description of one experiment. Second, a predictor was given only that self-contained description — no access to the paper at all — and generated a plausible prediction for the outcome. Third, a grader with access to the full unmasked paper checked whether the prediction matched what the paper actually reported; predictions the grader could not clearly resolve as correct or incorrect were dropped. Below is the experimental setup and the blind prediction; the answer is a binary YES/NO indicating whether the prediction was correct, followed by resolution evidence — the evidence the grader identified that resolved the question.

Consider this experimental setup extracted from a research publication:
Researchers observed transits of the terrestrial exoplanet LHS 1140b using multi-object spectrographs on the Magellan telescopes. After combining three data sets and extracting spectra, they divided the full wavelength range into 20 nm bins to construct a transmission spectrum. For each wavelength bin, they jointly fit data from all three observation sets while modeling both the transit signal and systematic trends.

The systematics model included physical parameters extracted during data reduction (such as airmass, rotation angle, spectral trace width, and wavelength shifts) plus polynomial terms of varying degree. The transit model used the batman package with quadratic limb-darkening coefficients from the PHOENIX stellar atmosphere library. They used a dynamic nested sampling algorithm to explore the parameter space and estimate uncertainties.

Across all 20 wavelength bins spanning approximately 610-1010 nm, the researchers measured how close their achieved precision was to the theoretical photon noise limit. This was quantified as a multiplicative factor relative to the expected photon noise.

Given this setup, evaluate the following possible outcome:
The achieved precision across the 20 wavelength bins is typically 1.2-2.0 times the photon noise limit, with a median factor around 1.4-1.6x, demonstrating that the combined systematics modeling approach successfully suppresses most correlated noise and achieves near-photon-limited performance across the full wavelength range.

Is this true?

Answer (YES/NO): NO